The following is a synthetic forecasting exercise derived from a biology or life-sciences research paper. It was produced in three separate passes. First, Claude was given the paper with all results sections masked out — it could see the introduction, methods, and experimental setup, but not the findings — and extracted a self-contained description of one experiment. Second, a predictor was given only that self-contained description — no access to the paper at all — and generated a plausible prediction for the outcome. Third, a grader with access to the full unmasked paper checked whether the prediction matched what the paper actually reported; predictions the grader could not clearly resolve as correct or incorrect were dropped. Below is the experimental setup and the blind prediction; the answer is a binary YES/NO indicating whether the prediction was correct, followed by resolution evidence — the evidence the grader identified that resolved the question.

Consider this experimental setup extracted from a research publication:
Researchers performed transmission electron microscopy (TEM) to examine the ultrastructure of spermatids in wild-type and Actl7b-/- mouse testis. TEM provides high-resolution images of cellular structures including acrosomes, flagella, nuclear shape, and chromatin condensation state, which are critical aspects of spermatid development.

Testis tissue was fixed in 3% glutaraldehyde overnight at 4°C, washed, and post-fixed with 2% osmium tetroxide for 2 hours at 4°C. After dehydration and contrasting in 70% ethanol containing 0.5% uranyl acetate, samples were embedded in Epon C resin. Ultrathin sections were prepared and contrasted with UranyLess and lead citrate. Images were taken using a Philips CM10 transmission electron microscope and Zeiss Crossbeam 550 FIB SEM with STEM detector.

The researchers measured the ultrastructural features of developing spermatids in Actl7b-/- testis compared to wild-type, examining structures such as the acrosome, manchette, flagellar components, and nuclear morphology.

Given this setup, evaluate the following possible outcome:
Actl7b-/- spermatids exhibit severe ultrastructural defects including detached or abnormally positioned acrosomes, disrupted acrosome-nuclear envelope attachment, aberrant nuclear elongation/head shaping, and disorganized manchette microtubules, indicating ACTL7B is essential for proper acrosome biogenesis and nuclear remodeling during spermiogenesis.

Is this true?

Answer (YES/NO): NO